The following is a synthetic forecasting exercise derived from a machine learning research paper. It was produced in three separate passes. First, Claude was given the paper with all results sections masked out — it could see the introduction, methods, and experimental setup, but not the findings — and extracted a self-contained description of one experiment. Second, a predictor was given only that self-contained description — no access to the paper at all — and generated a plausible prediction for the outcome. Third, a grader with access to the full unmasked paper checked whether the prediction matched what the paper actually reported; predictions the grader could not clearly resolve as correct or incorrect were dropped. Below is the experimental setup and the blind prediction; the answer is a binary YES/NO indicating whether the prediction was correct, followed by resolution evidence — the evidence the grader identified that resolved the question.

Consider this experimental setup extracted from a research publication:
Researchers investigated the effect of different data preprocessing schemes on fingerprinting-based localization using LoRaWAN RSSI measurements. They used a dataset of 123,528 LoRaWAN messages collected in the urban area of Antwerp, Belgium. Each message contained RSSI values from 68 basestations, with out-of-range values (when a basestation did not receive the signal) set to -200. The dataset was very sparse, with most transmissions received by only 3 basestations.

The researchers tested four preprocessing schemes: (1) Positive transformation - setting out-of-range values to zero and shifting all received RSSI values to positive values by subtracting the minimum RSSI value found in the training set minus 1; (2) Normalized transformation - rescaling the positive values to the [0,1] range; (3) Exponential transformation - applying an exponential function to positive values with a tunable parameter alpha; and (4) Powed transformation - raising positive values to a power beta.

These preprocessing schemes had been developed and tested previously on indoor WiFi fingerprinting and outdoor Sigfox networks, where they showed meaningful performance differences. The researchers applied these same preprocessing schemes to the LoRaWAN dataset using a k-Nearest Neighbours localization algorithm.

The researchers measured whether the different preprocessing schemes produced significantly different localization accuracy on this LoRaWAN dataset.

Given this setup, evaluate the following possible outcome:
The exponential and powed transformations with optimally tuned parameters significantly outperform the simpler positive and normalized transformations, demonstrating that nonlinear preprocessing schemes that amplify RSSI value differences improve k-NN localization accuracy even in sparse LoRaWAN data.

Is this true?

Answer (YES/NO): NO